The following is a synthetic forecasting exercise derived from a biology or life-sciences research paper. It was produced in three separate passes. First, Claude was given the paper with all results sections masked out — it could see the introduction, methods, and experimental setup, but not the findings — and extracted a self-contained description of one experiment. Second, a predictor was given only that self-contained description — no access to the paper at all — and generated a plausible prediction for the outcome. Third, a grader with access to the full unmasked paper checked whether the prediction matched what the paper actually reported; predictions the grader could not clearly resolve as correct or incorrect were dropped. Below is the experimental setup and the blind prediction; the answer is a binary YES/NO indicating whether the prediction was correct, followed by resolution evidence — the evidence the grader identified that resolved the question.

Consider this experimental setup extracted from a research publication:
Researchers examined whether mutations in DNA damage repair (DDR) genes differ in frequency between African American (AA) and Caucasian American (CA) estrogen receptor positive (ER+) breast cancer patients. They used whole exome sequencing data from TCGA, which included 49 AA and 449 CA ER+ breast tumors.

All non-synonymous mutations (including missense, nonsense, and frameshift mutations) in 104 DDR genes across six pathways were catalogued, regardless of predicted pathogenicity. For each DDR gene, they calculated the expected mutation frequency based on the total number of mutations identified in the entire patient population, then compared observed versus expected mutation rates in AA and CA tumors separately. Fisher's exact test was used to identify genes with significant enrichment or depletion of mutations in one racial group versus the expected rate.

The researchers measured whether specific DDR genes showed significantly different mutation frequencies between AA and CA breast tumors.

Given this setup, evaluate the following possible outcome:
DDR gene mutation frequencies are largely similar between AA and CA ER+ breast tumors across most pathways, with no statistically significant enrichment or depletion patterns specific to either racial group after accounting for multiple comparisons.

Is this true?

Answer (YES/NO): NO